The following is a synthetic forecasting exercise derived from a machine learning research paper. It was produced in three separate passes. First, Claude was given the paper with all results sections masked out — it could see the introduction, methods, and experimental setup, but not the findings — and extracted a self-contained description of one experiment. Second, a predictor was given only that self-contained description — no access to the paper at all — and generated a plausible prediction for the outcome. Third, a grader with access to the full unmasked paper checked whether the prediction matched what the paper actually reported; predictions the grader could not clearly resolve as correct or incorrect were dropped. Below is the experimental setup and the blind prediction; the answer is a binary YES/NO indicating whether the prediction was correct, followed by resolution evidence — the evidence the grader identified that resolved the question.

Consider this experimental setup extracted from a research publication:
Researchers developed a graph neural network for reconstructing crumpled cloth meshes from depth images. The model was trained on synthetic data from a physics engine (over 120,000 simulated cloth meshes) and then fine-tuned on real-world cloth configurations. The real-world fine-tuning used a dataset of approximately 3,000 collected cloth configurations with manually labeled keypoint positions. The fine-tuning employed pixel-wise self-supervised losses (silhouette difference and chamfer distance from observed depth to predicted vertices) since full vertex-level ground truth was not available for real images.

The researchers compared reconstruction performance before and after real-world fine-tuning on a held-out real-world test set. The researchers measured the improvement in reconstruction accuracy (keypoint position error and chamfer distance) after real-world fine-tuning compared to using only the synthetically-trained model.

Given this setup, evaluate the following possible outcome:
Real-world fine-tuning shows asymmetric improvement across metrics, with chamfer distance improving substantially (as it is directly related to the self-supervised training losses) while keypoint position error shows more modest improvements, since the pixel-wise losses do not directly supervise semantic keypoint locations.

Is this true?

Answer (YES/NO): NO